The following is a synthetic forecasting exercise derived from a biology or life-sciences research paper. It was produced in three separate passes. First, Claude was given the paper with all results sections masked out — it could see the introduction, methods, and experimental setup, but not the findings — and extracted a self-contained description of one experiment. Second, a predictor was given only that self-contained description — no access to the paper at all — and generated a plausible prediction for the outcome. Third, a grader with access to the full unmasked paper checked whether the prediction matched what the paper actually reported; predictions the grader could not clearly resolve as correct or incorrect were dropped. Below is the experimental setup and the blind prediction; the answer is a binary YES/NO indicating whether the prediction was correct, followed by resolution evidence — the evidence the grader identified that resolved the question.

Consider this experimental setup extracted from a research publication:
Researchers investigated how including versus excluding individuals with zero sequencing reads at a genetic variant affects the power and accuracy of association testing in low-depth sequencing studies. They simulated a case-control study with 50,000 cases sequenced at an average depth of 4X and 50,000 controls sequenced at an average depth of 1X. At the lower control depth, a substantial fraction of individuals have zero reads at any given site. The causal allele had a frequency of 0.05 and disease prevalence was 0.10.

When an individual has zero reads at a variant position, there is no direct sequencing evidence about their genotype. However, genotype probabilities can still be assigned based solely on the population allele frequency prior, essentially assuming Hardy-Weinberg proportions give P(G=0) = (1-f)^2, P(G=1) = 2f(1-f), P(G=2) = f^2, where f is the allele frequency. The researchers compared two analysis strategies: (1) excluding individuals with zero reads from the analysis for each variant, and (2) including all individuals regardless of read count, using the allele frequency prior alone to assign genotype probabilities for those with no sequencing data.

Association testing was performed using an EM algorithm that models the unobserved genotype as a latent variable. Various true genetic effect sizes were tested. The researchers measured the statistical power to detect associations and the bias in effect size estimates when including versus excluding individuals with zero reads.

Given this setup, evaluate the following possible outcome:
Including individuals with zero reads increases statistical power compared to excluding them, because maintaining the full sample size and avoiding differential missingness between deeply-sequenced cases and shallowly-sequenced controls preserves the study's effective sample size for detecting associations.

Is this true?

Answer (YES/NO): NO